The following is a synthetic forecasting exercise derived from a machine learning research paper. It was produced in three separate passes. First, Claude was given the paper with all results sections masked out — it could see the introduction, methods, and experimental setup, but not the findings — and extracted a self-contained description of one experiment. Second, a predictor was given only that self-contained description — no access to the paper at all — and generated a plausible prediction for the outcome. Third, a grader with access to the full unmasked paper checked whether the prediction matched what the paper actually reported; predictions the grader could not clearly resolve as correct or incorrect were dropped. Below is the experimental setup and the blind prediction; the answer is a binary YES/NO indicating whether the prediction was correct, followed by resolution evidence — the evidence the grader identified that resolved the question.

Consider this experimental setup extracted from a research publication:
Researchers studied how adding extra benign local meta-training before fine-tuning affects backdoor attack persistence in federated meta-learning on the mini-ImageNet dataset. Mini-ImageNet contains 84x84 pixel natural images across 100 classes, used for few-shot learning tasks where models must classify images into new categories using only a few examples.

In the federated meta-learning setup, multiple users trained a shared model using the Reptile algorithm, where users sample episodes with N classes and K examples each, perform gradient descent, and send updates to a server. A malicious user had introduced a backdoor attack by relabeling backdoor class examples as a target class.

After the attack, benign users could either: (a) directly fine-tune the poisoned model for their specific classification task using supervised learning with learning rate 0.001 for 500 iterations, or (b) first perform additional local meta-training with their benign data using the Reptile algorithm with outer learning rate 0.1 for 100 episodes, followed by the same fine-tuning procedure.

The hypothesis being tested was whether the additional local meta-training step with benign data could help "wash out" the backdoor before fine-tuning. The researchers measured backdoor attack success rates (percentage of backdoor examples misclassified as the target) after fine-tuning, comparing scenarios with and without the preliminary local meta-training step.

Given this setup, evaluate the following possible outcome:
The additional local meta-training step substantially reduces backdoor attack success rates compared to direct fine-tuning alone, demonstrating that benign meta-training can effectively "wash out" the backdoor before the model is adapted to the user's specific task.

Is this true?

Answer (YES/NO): NO